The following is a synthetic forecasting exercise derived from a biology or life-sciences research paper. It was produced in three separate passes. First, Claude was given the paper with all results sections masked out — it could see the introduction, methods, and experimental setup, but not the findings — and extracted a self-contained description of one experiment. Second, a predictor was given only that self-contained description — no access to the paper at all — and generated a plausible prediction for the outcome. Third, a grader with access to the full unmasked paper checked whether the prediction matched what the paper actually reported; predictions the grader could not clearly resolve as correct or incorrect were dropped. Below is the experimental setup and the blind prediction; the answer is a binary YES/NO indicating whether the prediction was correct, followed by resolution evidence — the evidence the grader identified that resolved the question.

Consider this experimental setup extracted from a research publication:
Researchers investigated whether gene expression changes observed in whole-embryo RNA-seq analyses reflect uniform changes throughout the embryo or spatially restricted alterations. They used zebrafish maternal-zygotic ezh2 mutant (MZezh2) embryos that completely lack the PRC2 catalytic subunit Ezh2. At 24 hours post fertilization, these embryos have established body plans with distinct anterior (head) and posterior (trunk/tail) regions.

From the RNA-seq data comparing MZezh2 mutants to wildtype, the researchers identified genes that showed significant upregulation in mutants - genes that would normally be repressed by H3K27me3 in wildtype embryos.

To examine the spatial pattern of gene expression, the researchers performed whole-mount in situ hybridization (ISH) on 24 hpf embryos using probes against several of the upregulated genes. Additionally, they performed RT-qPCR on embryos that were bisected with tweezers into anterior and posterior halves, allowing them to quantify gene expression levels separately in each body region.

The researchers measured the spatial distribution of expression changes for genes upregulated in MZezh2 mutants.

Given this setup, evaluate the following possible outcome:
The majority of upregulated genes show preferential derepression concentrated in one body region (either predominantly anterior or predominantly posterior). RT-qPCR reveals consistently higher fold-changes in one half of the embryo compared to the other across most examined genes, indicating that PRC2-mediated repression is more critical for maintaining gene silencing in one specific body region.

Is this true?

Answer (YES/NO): NO